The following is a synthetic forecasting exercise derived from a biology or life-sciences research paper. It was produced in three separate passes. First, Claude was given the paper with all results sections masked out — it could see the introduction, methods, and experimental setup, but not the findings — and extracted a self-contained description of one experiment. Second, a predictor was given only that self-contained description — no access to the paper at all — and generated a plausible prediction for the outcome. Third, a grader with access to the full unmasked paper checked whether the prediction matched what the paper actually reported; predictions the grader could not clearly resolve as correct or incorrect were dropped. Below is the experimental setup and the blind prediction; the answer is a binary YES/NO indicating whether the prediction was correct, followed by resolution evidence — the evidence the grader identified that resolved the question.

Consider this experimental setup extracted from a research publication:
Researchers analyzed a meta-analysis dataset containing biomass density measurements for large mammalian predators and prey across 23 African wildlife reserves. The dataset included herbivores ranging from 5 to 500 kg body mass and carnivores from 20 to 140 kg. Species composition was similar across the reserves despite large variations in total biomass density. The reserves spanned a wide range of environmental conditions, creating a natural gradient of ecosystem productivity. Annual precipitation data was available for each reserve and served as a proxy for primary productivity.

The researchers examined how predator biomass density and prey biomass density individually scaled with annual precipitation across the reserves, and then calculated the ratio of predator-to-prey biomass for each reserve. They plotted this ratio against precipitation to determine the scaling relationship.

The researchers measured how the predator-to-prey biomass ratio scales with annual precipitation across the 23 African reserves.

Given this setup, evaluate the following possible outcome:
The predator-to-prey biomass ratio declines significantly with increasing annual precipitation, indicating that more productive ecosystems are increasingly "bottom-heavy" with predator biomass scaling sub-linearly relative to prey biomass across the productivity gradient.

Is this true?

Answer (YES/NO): YES